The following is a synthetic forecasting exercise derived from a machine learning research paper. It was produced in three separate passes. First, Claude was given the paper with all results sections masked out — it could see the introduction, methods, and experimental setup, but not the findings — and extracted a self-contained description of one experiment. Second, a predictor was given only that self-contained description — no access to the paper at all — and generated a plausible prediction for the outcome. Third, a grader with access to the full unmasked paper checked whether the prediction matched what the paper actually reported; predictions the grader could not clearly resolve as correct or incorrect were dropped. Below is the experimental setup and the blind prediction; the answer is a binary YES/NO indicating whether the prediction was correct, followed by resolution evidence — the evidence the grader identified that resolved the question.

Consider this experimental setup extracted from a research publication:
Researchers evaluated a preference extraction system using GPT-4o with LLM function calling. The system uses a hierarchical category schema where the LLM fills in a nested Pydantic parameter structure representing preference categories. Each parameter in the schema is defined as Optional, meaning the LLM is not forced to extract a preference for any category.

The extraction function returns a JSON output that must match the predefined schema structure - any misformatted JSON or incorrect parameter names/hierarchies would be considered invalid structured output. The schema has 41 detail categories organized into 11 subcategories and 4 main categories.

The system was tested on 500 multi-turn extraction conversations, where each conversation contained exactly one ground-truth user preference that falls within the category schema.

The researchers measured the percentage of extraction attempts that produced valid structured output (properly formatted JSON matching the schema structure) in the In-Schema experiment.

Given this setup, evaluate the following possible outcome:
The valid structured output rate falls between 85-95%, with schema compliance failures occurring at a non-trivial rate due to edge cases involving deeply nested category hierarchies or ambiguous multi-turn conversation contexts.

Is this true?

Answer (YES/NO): NO